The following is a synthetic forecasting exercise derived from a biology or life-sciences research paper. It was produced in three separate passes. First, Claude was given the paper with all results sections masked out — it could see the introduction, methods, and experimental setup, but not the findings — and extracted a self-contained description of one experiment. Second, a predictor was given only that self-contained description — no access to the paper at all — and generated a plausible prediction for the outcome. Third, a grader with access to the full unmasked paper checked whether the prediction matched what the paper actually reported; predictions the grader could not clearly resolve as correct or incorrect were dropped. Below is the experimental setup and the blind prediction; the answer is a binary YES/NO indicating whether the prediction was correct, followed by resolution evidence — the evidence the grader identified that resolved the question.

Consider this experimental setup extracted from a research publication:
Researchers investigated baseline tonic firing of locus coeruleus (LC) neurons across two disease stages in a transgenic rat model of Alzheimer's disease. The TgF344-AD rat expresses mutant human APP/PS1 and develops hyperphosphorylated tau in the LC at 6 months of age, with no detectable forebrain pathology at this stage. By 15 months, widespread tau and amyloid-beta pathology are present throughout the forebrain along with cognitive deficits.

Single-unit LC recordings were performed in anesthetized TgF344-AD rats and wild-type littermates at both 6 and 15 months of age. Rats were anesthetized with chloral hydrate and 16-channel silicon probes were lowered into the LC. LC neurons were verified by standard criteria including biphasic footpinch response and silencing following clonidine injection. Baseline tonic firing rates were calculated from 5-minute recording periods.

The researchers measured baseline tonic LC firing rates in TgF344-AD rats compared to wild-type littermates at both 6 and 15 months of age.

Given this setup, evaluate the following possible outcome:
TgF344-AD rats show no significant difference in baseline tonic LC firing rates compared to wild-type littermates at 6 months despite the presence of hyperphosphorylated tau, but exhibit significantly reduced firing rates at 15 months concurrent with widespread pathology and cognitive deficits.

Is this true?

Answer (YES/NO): NO